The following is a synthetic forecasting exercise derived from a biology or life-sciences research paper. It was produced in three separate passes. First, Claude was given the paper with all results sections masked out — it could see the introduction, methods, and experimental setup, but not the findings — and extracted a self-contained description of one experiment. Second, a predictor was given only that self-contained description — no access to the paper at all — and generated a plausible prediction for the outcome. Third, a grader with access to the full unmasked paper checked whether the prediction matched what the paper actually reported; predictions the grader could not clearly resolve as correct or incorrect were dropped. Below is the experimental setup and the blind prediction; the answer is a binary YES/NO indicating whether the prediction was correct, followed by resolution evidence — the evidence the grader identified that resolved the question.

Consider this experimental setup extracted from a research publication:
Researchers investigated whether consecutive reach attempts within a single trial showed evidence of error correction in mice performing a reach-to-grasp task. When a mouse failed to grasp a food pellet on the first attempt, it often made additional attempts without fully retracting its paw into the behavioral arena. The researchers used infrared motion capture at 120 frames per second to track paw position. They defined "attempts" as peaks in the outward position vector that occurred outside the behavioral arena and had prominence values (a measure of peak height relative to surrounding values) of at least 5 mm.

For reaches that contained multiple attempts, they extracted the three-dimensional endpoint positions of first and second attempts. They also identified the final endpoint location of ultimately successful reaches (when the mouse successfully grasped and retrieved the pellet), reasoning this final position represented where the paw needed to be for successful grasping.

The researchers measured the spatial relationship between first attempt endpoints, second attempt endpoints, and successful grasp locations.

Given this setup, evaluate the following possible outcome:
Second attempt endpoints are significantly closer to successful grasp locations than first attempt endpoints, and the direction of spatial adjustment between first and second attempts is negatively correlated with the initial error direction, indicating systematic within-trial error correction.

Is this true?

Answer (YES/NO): NO